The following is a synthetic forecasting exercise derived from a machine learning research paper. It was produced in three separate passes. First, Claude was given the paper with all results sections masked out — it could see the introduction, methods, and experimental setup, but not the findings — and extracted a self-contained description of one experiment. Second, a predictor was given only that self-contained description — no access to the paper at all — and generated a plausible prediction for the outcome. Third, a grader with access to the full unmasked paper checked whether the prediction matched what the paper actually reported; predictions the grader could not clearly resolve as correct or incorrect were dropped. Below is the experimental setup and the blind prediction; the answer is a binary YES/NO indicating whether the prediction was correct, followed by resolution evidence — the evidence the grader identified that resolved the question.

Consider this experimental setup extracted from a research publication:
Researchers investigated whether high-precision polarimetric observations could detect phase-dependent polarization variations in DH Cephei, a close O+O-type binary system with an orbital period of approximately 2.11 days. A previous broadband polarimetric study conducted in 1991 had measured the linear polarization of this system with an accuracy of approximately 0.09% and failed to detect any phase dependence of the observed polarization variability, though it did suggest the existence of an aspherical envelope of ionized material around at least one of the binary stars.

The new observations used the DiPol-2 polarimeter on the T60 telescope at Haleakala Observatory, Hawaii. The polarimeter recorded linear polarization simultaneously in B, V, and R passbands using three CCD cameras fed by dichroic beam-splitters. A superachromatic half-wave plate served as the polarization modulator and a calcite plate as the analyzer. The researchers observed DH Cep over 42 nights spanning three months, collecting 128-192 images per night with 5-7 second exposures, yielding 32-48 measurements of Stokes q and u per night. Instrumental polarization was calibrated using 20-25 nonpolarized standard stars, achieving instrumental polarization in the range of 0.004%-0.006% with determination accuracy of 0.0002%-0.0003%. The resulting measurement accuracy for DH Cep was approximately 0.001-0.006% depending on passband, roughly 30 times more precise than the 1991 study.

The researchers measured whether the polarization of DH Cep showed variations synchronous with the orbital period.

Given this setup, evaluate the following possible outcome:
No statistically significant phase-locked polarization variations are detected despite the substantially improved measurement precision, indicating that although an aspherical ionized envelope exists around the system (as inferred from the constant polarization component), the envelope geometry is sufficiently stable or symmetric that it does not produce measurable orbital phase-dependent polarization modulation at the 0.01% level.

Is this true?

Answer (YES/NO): NO